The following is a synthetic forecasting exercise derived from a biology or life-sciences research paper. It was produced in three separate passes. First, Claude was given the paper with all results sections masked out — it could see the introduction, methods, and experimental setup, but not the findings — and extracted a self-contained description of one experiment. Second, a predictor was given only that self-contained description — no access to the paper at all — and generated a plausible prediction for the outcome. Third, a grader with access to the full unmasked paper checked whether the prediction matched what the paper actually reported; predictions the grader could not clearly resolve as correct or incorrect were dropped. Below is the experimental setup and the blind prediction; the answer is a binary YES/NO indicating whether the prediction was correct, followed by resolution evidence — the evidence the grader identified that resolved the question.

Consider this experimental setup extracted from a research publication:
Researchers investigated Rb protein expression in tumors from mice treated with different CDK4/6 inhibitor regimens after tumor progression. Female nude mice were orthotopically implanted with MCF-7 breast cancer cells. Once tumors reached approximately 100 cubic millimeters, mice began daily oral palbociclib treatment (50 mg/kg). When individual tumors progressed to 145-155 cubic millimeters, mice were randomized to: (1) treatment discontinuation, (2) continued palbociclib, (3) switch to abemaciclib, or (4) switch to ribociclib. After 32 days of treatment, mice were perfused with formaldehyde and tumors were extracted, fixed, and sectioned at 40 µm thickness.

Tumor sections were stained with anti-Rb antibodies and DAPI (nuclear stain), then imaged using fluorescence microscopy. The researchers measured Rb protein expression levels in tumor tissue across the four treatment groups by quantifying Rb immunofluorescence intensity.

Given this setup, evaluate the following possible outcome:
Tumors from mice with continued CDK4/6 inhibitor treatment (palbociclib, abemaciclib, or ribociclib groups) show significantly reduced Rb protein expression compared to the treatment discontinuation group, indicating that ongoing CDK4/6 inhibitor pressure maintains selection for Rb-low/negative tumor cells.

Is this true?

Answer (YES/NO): NO